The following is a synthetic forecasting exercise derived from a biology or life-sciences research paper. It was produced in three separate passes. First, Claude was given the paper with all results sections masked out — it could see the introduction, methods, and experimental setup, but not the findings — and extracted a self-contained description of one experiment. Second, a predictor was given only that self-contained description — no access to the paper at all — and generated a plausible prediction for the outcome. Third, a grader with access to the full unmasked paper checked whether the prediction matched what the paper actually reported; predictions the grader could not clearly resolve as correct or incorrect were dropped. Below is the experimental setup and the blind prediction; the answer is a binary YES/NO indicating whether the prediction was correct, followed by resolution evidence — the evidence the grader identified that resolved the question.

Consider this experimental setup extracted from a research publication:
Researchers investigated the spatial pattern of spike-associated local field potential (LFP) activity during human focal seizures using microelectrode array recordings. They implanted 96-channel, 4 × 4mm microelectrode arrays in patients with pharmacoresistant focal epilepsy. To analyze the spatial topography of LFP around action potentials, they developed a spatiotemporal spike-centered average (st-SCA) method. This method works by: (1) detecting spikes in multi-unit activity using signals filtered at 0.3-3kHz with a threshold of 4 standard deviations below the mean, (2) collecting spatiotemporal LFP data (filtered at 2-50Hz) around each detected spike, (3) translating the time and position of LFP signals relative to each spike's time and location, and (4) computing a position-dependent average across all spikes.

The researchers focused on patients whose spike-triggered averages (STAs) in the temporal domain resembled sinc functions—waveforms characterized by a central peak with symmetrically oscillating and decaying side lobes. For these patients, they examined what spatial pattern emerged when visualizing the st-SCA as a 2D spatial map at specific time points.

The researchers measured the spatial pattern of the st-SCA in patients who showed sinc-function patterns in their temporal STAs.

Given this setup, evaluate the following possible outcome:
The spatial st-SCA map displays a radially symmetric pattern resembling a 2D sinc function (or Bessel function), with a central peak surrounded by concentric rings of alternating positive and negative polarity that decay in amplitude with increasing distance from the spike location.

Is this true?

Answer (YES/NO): NO